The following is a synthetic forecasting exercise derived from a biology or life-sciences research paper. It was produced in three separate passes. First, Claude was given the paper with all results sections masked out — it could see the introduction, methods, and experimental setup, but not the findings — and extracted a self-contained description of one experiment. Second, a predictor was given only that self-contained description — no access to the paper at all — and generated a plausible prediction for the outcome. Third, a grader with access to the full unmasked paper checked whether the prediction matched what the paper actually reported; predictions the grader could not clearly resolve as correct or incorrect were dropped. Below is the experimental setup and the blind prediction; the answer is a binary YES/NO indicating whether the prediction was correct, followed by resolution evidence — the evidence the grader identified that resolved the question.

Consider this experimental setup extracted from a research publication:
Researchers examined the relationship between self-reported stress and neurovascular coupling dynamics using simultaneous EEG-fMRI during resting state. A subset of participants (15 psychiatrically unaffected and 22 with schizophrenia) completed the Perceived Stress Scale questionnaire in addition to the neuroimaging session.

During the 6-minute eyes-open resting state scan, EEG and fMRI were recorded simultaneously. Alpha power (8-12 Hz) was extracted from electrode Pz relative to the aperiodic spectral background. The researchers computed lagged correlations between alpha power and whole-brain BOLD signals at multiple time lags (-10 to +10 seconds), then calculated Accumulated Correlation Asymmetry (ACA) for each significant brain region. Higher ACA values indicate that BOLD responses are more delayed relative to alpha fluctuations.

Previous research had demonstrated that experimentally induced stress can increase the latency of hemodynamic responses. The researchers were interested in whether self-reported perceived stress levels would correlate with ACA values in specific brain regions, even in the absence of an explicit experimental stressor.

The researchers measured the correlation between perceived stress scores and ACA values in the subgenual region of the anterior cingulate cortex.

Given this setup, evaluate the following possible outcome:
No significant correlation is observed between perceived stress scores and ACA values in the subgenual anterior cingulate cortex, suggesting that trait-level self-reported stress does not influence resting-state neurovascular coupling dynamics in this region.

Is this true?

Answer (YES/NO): NO